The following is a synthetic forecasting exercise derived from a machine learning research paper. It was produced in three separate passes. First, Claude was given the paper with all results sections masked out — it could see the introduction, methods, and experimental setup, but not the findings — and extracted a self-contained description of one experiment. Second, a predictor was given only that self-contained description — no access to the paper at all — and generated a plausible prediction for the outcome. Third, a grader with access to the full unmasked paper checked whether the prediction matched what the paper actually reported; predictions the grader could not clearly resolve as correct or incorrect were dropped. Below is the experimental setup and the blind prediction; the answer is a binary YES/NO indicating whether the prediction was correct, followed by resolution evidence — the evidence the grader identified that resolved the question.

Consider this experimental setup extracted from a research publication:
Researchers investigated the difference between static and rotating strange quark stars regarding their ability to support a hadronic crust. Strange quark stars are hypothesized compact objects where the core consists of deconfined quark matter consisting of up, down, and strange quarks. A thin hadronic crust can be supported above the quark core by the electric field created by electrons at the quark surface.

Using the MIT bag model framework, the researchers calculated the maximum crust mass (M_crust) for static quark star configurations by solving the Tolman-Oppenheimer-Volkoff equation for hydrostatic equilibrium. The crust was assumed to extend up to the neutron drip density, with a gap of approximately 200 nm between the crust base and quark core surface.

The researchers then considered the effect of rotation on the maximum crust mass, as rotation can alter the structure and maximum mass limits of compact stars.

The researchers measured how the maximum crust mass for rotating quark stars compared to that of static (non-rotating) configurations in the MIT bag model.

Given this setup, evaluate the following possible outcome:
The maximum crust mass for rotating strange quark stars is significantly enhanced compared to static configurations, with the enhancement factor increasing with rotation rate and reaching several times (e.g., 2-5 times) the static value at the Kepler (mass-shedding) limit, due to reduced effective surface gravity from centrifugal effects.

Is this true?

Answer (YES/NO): YES